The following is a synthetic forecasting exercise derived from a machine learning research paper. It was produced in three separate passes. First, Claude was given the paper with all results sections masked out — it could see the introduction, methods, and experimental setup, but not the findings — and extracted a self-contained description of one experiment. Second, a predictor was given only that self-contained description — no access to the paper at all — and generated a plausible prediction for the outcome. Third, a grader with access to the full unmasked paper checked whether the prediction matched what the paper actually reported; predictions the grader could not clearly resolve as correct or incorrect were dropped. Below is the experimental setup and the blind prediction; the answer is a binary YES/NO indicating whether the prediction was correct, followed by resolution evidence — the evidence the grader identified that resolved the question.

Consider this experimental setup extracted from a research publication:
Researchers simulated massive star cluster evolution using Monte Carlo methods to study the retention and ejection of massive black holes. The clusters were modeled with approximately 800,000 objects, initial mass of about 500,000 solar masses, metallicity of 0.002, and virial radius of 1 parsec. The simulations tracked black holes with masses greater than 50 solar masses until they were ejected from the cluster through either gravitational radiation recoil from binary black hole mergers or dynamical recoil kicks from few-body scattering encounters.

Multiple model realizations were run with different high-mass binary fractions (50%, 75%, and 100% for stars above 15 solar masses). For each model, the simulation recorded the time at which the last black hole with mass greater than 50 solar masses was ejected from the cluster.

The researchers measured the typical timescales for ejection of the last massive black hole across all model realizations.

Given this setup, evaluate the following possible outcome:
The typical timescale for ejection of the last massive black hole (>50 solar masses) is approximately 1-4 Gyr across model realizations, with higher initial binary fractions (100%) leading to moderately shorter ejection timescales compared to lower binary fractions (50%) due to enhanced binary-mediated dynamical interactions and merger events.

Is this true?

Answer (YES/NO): NO